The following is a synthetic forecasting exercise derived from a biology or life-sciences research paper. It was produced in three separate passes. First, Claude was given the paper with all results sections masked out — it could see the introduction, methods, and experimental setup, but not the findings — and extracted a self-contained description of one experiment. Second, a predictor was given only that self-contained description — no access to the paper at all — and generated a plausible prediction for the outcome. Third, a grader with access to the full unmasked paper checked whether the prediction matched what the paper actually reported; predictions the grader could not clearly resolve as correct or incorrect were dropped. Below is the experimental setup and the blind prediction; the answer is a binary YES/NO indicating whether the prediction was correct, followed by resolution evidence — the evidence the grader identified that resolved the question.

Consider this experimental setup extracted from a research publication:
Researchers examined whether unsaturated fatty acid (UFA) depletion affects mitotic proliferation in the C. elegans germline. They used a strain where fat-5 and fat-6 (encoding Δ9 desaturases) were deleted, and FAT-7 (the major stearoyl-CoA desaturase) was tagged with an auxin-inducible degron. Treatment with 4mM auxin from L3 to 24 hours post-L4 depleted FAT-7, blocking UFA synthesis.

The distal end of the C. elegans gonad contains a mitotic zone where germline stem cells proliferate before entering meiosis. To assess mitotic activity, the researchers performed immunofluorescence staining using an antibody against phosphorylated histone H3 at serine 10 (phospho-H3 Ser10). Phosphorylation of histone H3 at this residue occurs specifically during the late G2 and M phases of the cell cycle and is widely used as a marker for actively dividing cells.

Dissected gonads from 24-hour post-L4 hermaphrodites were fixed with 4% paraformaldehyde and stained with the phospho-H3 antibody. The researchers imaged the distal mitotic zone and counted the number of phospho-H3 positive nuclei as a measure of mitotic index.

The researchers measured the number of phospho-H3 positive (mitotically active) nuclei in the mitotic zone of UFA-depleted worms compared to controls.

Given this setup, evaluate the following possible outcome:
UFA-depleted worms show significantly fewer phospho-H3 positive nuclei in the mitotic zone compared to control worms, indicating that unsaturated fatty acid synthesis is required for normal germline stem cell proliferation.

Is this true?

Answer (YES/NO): YES